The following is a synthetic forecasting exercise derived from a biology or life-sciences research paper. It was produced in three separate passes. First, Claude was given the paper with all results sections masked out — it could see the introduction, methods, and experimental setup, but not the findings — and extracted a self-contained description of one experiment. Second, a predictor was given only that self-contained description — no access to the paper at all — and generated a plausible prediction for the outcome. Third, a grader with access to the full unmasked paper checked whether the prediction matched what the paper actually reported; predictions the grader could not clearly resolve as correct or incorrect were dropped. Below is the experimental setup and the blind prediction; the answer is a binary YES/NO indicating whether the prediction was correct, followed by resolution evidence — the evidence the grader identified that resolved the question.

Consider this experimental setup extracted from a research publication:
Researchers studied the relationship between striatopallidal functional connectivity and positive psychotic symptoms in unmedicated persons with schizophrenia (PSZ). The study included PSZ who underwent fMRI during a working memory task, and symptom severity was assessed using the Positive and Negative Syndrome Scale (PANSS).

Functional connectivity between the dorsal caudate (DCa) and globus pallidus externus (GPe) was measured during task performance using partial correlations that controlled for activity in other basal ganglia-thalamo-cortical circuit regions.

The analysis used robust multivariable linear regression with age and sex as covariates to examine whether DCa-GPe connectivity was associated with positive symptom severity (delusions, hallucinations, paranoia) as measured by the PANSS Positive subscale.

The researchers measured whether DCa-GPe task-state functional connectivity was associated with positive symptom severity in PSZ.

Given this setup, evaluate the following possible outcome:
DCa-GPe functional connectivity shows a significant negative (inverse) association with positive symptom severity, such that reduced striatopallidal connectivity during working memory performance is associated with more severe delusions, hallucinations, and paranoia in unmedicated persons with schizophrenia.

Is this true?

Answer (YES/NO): NO